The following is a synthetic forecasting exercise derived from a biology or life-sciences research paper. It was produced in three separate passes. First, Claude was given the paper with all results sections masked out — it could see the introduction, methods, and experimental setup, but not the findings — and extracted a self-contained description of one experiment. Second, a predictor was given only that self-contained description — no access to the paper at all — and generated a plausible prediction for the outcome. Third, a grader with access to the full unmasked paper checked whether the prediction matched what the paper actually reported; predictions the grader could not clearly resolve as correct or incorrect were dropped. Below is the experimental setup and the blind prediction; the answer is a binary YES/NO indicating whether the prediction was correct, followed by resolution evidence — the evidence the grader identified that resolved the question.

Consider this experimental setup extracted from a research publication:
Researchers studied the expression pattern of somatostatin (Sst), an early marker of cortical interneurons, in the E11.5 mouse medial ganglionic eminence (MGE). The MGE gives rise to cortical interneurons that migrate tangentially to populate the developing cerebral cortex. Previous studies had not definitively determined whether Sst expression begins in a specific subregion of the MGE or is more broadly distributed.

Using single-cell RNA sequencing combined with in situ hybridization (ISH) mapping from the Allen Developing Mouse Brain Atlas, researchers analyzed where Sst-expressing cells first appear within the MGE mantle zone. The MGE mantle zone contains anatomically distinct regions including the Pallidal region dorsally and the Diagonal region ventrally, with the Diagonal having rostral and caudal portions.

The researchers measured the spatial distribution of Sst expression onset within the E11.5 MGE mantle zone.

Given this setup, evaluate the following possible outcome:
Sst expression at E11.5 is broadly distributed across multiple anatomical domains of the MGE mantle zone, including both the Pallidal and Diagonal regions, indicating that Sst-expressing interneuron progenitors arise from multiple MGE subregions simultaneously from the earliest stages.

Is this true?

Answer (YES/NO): NO